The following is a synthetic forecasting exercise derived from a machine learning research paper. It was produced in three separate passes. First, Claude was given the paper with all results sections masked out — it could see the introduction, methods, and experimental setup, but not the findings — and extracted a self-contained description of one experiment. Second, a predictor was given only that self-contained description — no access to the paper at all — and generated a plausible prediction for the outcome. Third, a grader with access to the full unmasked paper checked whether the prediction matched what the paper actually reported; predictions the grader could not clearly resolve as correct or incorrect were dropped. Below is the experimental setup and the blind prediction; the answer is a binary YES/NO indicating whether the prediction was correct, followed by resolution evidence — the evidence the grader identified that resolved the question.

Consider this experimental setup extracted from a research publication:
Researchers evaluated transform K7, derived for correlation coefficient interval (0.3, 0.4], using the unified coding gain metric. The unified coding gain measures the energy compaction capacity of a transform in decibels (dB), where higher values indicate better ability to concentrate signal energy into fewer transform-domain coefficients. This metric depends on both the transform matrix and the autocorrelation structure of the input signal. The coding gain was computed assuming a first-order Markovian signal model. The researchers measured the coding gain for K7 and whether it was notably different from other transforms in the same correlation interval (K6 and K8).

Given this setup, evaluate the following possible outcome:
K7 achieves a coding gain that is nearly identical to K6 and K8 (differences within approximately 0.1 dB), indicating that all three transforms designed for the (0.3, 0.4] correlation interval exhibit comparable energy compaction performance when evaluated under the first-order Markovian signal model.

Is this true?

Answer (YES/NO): YES